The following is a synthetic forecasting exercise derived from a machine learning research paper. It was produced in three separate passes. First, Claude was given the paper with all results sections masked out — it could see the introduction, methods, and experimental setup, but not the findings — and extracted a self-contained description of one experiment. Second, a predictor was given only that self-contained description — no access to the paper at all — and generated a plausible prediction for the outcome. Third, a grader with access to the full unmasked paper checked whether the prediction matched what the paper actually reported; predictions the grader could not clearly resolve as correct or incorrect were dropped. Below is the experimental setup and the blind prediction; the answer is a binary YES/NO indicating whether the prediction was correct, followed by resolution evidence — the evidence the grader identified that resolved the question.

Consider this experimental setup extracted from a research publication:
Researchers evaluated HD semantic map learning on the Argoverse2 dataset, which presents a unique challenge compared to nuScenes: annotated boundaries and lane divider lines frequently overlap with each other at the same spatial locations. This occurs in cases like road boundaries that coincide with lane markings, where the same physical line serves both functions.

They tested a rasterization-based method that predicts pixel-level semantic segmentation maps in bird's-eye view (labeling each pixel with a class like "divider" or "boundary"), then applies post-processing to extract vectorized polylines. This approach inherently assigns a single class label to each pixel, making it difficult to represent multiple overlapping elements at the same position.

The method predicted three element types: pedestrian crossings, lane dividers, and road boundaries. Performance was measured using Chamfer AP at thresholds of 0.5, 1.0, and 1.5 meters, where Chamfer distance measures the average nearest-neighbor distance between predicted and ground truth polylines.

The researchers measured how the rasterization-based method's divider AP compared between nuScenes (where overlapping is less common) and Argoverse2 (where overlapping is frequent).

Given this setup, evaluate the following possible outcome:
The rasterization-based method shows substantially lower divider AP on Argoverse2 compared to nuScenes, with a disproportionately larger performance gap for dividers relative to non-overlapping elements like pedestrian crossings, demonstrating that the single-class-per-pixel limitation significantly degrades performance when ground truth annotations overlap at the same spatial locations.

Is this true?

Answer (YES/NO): YES